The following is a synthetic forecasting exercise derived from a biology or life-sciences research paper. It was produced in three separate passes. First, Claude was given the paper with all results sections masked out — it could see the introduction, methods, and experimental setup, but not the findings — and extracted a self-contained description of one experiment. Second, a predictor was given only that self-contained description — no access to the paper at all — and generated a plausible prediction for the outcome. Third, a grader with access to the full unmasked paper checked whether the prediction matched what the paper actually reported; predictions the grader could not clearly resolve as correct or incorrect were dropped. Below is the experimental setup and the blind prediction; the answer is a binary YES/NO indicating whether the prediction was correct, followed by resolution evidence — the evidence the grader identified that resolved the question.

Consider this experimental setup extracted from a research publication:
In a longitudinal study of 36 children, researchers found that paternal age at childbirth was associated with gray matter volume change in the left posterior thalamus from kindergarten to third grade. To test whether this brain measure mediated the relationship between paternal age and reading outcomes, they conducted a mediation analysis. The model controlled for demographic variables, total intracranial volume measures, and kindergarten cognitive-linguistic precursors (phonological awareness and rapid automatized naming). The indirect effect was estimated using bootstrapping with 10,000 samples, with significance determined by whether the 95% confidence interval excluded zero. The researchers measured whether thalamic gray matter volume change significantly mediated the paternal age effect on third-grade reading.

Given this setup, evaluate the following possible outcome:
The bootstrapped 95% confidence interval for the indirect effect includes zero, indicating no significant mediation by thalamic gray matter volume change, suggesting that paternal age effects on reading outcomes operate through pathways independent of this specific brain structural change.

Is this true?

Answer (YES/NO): NO